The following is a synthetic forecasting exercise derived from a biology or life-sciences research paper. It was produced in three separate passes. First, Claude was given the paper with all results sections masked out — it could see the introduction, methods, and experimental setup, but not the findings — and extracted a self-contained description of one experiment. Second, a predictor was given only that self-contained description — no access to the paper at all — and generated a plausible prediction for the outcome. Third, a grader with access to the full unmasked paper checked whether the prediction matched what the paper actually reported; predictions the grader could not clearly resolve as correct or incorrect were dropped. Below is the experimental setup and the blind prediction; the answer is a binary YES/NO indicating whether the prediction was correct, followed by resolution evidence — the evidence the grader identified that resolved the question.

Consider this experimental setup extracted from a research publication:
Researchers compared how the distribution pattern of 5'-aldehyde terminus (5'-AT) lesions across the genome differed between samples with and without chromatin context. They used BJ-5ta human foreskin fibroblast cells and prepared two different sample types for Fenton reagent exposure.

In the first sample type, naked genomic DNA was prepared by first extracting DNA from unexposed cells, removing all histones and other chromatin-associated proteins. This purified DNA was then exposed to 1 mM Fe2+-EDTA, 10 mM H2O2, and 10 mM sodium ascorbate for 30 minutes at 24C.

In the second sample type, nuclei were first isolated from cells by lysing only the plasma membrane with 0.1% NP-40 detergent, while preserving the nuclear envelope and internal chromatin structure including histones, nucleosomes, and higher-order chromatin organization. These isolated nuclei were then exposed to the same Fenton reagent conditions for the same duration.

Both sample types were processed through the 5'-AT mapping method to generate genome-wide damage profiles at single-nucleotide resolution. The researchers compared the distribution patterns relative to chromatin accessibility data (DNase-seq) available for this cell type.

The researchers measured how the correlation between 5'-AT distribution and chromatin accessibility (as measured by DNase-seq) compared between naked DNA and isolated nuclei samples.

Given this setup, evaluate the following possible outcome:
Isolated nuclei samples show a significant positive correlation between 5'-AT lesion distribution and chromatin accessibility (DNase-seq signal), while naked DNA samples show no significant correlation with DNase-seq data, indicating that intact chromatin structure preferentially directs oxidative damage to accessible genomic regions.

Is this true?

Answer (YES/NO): NO